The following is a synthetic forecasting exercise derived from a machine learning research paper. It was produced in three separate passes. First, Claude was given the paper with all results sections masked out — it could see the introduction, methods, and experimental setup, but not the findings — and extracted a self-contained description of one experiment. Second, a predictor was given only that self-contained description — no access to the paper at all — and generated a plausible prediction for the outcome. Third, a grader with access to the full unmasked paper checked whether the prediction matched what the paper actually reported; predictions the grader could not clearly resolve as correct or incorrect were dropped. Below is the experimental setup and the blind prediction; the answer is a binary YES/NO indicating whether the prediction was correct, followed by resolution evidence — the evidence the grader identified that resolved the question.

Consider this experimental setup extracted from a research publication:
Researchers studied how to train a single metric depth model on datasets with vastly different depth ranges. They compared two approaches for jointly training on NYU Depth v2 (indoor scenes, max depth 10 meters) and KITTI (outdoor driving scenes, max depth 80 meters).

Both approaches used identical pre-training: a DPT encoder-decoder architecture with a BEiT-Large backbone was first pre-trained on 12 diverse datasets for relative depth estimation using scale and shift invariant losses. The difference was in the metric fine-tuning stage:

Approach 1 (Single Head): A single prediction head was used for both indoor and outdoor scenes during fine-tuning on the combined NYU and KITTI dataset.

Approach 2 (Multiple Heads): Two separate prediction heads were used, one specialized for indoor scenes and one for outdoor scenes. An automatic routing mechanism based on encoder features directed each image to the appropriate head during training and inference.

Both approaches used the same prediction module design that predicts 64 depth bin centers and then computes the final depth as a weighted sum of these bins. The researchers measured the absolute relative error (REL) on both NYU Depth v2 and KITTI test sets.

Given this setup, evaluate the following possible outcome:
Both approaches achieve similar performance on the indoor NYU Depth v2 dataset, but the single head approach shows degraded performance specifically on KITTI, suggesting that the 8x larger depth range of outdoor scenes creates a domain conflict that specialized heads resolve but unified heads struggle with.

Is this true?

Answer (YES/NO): NO